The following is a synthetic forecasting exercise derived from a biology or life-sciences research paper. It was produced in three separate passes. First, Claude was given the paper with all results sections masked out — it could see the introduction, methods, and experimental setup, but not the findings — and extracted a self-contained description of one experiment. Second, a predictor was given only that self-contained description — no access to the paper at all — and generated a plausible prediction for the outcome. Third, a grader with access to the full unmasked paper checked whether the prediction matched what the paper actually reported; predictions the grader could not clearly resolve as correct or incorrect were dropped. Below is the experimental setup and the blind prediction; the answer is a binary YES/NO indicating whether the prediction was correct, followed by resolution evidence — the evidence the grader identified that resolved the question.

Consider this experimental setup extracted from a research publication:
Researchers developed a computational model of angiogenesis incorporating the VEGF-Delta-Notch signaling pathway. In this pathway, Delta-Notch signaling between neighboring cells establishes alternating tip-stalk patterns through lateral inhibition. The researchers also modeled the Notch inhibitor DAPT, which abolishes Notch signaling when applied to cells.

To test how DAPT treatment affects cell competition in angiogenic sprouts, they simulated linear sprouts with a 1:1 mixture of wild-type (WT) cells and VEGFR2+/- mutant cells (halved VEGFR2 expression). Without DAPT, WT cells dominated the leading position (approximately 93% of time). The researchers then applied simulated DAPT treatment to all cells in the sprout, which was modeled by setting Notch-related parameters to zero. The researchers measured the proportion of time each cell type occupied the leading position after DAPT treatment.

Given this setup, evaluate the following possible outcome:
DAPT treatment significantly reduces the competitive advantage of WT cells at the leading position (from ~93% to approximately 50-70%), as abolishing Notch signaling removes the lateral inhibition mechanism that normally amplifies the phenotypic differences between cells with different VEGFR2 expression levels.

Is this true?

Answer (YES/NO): YES